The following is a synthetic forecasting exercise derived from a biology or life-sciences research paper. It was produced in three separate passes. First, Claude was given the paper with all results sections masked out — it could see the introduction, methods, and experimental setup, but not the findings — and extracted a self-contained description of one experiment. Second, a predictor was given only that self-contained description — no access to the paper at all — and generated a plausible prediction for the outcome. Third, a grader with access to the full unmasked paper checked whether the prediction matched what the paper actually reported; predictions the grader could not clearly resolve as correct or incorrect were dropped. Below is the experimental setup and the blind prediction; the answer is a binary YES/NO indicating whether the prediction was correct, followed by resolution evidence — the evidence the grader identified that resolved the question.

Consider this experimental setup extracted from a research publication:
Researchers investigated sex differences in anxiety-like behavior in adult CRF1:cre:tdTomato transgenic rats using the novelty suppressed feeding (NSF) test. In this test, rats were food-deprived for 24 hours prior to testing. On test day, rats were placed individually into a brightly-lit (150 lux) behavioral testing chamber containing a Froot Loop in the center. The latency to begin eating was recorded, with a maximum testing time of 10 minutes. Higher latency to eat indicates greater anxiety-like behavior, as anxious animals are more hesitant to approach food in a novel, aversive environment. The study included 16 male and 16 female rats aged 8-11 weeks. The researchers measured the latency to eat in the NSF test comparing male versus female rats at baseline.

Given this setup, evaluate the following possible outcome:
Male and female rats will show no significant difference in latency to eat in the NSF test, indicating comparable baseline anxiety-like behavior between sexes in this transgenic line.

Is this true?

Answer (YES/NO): YES